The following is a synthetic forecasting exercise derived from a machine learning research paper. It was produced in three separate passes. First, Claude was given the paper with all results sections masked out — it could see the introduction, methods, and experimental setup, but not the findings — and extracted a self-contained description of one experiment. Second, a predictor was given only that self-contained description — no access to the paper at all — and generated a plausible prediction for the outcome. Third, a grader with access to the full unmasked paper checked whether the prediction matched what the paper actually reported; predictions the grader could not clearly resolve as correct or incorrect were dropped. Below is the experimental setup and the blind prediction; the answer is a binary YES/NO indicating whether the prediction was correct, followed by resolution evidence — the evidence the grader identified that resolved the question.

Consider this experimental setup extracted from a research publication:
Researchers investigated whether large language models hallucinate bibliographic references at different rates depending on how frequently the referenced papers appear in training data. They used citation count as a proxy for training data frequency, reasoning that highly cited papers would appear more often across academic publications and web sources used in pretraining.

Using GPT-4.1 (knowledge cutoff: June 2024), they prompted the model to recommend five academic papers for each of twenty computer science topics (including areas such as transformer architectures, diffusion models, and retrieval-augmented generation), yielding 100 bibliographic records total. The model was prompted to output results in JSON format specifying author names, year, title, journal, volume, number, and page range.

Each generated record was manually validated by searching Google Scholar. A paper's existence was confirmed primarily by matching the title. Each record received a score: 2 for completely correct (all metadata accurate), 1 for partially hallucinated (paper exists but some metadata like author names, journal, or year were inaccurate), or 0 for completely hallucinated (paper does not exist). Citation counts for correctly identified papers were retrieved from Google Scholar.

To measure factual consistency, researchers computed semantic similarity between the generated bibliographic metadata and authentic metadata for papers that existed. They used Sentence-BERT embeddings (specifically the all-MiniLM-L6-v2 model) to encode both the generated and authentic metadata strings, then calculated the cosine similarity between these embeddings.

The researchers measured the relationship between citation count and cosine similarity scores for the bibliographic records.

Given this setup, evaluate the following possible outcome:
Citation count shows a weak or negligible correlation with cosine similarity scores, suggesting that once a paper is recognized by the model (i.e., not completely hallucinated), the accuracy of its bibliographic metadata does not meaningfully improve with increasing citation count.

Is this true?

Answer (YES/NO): NO